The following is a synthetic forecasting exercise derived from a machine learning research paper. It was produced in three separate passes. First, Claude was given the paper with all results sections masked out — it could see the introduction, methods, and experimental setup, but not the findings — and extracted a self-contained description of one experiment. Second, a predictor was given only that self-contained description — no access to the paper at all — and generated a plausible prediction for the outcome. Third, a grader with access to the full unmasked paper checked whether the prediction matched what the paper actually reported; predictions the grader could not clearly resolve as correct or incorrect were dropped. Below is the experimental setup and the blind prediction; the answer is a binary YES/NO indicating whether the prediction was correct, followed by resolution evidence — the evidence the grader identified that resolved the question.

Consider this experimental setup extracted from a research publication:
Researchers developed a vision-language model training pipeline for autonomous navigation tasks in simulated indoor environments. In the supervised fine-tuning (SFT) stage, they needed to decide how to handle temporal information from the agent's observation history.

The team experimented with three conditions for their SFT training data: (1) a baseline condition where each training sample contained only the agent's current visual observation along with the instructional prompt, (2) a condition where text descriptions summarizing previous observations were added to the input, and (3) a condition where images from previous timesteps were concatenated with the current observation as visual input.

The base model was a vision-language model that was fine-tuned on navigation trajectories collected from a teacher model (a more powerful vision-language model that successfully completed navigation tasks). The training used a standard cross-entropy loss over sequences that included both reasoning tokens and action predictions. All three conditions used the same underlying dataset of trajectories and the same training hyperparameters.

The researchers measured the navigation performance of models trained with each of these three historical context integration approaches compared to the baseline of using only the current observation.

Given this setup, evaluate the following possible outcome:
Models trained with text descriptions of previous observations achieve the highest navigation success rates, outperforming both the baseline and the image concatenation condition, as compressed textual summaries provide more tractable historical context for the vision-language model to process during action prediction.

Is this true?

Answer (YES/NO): NO